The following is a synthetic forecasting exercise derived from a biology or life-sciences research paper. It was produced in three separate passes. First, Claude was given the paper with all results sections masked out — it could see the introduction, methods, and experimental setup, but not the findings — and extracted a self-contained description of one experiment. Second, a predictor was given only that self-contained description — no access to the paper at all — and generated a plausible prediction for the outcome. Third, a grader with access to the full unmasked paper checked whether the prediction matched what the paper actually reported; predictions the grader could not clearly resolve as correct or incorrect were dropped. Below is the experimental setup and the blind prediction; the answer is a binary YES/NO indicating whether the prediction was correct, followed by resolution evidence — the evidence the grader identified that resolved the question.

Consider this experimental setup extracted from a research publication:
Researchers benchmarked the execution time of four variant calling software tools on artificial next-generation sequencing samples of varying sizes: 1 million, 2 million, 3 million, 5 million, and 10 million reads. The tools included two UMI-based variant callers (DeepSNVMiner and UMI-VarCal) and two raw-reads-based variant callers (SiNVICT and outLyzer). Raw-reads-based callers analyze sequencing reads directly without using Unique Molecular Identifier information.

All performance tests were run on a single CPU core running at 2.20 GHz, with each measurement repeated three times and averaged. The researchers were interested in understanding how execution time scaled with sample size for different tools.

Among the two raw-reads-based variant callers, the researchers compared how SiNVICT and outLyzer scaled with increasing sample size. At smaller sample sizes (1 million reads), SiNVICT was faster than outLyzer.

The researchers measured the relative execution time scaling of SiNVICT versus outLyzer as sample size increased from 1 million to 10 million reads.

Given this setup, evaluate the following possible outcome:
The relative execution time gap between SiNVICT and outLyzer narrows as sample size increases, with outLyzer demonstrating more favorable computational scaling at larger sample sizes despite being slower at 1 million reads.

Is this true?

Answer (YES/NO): YES